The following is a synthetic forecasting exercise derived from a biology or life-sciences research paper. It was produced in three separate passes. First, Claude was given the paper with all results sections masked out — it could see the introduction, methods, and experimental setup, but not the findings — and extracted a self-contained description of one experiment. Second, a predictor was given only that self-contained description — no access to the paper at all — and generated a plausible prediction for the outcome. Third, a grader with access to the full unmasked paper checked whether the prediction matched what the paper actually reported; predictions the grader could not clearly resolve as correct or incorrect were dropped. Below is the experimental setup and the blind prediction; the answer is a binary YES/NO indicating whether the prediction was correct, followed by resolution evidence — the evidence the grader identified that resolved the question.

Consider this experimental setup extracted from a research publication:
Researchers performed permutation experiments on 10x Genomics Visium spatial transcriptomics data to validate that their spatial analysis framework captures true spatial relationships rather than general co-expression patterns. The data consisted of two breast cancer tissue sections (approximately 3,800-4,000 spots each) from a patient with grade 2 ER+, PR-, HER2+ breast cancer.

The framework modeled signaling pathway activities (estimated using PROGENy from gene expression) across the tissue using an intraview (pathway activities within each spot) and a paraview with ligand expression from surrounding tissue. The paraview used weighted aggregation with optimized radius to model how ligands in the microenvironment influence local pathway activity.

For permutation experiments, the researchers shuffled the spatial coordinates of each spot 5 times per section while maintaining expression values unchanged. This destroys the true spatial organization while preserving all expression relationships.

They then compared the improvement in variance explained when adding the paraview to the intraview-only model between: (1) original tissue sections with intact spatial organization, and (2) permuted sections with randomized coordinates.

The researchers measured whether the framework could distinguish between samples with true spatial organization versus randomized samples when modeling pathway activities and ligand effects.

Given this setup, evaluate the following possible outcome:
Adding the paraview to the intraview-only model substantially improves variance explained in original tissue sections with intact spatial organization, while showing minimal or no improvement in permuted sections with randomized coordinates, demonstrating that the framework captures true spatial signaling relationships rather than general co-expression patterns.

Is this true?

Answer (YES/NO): YES